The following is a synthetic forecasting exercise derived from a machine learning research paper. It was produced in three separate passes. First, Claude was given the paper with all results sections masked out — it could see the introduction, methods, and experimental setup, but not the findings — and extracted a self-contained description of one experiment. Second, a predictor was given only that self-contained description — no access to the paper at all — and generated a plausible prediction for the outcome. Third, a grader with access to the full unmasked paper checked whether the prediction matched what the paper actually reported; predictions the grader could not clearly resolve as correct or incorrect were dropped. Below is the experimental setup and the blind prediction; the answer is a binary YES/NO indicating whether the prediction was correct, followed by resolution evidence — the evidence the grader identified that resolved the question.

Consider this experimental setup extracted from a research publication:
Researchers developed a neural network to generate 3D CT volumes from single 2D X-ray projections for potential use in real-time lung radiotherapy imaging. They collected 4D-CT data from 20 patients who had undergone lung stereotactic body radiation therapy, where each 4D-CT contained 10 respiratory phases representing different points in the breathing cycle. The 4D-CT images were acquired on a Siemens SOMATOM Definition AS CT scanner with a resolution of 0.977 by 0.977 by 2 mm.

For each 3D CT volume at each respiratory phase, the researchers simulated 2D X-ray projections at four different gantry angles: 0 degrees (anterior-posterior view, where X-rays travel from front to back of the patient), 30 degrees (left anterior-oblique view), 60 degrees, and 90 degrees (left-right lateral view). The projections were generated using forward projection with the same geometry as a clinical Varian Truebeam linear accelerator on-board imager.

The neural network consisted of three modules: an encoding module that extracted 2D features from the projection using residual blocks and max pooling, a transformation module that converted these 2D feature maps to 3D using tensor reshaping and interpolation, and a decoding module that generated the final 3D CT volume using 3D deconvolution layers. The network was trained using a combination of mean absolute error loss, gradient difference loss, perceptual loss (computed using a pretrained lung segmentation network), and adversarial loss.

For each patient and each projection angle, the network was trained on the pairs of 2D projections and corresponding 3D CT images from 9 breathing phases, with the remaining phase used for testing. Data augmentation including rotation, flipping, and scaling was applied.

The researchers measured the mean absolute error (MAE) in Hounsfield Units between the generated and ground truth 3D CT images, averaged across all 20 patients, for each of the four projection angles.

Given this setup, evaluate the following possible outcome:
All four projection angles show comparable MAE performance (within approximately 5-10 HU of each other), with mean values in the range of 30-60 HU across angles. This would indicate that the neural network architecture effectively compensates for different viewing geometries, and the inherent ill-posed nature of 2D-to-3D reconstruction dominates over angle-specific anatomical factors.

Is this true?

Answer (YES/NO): NO